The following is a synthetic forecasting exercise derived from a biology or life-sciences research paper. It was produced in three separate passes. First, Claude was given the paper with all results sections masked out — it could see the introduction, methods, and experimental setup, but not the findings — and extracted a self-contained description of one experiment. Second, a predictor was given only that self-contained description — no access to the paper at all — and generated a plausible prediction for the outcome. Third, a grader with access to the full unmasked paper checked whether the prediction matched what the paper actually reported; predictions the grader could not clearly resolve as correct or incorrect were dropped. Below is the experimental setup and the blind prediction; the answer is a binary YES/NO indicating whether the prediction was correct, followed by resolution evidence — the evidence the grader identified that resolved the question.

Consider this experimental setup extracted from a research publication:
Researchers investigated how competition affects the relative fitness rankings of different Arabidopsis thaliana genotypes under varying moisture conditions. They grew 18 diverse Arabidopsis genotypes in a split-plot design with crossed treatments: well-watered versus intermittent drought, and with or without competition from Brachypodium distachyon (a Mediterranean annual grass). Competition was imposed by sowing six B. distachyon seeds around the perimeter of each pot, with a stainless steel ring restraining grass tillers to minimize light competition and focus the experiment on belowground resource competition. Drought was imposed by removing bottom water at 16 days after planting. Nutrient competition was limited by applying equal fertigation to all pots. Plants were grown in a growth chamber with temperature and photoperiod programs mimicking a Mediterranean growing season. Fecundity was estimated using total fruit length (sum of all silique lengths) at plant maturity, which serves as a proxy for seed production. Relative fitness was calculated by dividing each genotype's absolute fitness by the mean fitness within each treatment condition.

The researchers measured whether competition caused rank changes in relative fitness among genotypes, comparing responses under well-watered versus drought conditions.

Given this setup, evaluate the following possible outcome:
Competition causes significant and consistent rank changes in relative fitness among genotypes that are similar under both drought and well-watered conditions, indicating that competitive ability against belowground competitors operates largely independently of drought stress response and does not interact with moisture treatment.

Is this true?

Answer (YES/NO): NO